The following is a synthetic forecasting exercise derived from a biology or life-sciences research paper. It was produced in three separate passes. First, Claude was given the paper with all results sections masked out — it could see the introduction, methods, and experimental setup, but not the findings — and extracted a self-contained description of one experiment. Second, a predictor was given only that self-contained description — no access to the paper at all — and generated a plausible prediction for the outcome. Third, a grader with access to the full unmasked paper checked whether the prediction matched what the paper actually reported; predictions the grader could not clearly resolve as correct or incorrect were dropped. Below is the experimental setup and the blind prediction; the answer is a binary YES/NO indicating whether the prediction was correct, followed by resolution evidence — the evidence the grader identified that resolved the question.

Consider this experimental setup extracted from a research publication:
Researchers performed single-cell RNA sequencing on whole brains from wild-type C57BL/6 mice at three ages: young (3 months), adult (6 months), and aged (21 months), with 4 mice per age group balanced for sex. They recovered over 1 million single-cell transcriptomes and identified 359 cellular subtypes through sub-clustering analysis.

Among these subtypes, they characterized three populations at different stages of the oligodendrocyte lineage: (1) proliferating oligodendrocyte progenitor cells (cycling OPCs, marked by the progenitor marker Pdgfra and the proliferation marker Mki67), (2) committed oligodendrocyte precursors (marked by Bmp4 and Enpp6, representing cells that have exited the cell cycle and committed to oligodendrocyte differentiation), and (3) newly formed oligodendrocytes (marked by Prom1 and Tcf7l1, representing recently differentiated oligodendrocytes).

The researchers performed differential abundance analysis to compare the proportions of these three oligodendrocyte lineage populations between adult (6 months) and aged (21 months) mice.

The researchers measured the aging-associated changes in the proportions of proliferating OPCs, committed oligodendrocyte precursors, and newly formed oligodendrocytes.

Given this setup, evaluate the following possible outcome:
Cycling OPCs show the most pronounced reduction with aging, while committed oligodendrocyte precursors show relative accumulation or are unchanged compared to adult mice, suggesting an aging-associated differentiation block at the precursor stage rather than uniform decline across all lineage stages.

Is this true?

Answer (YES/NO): NO